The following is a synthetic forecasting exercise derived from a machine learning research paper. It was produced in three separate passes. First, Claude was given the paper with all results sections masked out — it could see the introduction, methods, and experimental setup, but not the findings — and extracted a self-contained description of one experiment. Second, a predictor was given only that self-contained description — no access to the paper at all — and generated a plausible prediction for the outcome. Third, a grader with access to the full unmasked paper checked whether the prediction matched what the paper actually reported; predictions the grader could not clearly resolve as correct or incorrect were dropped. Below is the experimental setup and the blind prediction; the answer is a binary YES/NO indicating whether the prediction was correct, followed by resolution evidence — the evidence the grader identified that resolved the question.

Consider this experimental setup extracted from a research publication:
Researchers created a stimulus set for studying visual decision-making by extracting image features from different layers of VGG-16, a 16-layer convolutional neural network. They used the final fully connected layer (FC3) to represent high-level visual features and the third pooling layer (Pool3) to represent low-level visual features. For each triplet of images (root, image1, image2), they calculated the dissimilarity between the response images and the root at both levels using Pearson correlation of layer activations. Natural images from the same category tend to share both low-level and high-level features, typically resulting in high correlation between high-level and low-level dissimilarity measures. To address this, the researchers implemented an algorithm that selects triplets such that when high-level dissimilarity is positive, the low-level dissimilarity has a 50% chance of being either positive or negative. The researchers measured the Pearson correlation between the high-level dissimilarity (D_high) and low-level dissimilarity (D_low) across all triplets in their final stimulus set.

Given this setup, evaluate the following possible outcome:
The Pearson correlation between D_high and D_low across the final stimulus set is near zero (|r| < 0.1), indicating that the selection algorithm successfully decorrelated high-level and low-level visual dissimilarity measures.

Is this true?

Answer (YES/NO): NO